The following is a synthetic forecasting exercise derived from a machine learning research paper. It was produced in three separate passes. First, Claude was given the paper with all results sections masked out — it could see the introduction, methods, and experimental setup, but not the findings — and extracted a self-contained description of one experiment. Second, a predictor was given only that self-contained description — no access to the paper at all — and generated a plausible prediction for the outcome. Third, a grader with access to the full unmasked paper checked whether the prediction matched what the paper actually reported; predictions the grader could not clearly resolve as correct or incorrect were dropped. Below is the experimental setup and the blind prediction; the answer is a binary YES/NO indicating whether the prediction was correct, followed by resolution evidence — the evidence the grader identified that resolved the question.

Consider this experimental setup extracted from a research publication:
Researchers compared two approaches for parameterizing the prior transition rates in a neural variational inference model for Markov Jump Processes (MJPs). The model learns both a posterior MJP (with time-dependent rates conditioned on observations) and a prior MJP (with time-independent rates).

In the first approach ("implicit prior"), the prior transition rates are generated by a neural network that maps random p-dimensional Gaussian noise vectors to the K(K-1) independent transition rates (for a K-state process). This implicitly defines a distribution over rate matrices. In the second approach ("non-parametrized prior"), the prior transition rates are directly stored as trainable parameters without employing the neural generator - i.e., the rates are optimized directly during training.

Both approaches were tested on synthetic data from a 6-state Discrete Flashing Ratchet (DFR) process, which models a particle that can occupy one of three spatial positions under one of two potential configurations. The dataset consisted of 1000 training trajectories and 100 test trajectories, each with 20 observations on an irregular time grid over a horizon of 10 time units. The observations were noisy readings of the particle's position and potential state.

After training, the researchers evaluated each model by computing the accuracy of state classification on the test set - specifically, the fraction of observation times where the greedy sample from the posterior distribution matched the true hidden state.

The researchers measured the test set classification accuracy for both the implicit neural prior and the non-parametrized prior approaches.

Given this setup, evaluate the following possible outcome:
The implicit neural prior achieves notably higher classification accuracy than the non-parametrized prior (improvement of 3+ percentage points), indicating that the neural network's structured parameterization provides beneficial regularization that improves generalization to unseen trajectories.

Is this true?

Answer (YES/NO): NO